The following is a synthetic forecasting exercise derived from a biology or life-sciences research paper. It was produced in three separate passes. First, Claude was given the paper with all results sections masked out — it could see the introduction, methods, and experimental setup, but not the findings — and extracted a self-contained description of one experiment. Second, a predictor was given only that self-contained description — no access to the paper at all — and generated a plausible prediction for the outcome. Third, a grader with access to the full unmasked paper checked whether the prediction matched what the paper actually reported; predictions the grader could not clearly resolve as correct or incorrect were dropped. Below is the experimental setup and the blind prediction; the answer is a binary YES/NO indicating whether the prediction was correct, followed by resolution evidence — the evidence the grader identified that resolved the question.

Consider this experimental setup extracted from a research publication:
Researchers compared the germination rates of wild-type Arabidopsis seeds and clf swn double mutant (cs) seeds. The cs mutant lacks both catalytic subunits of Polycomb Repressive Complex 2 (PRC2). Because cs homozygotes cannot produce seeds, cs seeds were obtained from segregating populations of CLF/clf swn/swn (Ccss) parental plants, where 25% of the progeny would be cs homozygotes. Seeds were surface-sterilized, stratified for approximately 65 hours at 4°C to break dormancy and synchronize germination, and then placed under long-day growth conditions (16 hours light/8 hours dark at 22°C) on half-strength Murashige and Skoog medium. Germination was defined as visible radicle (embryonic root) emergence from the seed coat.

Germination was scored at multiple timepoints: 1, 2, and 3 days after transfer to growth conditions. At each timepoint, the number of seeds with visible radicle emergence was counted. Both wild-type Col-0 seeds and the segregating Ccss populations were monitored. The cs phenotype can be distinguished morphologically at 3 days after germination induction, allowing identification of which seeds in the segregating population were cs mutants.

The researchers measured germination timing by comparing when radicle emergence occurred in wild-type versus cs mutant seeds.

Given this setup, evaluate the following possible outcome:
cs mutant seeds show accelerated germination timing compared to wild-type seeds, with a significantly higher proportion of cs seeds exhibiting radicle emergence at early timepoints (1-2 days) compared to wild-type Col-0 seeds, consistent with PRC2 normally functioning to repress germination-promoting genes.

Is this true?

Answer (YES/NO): NO